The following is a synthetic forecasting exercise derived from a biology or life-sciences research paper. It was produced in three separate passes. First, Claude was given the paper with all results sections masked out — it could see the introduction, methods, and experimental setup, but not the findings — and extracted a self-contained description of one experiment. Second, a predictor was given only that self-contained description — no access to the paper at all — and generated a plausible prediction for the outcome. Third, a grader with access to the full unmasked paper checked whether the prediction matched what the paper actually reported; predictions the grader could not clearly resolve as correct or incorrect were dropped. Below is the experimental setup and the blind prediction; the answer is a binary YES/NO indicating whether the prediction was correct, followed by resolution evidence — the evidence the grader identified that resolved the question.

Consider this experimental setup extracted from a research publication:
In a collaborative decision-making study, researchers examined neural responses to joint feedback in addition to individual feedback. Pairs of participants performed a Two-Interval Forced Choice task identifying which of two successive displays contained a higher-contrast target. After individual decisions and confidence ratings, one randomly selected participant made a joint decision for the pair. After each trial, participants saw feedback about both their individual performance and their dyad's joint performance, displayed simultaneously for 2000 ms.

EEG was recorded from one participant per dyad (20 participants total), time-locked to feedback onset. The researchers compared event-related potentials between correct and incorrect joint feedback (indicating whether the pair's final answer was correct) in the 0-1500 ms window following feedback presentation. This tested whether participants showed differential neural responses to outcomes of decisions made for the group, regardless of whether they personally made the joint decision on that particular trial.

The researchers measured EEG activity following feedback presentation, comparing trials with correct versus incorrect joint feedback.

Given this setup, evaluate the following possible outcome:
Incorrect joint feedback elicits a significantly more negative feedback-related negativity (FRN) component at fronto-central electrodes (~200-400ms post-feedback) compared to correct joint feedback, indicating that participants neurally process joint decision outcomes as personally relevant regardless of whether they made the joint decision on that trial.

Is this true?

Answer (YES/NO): NO